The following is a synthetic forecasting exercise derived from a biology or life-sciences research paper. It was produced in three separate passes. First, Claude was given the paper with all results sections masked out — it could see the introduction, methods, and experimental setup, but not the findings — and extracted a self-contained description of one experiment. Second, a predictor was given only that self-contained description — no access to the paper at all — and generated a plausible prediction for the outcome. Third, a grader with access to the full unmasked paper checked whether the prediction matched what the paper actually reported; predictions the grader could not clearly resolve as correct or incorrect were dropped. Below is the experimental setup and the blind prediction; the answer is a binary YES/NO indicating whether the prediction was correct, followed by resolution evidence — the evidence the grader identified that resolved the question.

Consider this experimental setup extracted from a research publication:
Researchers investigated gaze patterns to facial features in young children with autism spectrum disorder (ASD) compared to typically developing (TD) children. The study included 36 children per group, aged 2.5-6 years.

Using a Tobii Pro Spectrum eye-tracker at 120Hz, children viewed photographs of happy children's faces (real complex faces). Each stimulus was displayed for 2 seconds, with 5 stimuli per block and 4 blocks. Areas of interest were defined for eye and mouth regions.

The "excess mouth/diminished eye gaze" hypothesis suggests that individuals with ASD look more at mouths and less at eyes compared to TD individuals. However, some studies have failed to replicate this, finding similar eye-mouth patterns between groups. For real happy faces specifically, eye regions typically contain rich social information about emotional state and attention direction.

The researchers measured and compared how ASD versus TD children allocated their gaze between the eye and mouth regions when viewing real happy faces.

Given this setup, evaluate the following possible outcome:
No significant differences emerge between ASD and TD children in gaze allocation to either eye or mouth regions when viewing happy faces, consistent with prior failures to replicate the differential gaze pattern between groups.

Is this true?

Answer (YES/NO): NO